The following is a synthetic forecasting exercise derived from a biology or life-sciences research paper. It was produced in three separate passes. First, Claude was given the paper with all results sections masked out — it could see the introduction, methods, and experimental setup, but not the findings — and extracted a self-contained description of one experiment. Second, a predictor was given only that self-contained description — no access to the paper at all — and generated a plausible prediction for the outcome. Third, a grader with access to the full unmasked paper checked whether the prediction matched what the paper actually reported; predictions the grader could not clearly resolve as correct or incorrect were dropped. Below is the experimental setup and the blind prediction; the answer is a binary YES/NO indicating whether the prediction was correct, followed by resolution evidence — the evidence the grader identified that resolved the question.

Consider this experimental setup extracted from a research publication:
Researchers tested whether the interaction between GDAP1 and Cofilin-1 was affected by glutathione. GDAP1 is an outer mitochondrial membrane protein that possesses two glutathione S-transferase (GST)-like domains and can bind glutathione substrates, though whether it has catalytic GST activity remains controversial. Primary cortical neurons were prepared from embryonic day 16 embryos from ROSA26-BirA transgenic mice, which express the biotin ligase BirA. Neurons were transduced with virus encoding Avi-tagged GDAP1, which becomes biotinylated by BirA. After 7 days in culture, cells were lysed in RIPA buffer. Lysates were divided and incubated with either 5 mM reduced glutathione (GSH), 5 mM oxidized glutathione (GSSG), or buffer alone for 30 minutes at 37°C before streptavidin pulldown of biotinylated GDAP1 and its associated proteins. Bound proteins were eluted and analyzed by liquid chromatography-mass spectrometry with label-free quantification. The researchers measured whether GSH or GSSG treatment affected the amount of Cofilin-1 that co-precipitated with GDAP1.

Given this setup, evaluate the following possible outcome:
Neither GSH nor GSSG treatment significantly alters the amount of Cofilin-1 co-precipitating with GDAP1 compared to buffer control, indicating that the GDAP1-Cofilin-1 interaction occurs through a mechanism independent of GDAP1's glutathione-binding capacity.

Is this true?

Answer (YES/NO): NO